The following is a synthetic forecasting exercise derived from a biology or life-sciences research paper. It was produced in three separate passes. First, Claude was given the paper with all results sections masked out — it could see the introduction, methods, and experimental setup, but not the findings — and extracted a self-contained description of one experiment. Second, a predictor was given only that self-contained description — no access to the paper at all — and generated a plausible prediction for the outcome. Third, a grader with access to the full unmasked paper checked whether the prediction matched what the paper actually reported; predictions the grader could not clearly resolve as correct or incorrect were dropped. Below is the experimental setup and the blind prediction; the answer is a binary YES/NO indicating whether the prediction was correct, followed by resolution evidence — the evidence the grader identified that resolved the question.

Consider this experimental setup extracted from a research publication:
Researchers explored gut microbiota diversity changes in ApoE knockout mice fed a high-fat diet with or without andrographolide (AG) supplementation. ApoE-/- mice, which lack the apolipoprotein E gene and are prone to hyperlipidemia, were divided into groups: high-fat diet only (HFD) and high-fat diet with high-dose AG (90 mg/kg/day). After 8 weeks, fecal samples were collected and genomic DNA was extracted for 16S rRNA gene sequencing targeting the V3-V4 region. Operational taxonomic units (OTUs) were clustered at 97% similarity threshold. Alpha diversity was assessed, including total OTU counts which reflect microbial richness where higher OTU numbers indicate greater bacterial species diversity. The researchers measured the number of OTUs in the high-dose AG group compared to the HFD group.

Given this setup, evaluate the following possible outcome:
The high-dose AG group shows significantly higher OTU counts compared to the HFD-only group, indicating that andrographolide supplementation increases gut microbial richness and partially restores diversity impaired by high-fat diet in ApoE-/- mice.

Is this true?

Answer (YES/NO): NO